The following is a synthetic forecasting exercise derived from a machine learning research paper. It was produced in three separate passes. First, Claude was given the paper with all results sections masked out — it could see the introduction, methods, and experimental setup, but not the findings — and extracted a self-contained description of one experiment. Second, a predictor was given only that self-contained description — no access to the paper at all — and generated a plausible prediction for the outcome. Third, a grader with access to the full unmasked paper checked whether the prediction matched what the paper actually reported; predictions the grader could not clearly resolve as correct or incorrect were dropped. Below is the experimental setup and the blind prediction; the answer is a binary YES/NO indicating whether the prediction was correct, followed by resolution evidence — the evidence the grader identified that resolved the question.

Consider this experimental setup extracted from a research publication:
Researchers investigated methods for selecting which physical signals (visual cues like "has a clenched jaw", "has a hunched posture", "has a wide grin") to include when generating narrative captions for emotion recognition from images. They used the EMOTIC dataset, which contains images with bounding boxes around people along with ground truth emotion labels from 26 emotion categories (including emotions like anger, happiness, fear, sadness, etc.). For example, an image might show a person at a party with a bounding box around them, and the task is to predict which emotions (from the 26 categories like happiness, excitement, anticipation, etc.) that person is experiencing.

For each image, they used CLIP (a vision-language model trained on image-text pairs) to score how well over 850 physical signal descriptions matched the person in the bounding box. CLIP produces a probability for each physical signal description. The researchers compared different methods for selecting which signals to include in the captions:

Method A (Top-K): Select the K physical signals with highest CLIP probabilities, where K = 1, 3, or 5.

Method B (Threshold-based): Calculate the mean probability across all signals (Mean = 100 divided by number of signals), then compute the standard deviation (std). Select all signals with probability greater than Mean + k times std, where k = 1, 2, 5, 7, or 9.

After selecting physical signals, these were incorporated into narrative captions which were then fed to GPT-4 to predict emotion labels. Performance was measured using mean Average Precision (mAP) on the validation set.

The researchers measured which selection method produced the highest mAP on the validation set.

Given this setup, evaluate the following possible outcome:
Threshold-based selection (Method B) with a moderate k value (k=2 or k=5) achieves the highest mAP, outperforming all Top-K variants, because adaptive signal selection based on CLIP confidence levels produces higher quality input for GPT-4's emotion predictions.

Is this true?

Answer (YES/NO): NO